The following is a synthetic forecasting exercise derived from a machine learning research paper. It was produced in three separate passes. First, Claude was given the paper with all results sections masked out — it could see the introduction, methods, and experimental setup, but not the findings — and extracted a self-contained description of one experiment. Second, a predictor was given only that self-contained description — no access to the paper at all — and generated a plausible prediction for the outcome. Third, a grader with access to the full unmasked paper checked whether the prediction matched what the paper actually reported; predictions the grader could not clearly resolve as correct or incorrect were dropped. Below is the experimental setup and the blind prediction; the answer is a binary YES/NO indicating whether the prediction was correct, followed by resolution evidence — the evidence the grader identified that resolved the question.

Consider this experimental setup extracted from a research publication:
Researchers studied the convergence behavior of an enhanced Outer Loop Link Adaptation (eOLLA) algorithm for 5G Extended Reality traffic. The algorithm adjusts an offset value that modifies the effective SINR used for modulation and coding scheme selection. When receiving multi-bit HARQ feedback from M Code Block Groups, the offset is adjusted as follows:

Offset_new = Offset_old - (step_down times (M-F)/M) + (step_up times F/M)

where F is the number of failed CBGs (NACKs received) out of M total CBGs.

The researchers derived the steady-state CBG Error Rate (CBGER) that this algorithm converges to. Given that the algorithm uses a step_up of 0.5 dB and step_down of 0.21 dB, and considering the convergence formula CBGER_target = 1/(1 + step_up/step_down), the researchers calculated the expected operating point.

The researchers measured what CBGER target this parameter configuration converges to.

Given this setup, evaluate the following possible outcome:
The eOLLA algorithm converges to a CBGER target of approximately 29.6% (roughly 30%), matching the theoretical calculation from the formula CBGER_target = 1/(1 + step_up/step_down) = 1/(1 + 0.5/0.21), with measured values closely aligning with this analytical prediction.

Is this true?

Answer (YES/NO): YES